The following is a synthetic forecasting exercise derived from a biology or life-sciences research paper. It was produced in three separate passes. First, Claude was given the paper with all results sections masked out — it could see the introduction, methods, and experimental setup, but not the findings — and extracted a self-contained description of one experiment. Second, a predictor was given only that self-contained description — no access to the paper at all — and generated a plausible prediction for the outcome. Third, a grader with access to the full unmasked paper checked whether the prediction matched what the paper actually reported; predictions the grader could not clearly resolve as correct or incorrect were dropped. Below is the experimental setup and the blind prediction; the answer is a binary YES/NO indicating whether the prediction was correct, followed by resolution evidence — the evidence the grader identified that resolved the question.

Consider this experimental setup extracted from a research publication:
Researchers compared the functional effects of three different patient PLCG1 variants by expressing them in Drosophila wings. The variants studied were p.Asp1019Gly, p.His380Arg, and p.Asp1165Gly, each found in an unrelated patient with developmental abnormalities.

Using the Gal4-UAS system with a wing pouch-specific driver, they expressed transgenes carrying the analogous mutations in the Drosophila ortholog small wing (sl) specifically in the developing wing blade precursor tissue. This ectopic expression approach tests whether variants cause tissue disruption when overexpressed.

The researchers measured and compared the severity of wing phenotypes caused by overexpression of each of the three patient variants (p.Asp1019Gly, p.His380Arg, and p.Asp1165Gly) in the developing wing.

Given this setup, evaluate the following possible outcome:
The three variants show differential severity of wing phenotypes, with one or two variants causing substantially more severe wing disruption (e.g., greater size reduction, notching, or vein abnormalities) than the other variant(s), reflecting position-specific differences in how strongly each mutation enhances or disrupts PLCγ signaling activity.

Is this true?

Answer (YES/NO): YES